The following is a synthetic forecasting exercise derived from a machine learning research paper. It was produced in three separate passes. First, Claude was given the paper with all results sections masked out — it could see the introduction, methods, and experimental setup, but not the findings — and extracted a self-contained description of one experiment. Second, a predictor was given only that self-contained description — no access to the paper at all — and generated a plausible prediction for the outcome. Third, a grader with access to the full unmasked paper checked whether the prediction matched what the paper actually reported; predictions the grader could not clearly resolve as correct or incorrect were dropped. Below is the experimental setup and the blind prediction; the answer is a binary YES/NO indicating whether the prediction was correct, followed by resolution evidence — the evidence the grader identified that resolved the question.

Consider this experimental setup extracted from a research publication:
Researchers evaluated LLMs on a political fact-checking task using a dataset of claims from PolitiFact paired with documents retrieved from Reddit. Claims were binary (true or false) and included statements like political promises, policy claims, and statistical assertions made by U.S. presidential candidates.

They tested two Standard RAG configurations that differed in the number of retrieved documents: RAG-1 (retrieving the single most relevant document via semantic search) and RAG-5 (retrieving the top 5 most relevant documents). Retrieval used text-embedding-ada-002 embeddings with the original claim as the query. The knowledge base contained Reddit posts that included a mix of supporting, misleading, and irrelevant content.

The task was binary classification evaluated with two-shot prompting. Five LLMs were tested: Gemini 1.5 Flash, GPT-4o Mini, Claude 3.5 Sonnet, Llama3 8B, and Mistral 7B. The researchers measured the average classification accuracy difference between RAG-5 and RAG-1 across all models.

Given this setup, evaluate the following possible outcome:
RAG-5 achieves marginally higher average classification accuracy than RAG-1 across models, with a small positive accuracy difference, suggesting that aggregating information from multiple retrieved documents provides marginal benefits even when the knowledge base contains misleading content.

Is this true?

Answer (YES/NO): YES